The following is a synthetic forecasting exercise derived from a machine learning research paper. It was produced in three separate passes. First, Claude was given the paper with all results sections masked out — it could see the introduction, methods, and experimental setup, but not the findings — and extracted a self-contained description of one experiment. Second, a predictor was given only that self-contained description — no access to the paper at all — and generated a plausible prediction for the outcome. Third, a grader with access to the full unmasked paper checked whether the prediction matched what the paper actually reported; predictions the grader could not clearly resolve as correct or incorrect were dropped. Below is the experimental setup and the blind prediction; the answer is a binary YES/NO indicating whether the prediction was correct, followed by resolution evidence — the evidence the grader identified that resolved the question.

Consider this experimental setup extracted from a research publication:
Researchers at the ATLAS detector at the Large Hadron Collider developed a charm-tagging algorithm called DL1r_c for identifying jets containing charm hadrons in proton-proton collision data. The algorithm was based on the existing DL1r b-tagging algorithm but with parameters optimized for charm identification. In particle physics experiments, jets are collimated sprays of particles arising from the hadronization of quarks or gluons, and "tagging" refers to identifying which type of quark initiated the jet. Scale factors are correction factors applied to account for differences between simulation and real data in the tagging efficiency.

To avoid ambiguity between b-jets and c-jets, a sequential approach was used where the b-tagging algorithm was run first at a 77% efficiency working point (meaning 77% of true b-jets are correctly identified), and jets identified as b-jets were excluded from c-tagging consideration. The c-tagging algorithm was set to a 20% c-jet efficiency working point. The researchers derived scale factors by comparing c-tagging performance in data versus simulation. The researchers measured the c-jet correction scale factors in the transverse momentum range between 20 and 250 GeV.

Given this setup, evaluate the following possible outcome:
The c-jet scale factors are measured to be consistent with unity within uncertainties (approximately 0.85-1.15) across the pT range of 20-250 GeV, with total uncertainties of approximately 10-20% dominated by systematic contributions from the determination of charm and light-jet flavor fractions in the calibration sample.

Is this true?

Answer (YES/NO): NO